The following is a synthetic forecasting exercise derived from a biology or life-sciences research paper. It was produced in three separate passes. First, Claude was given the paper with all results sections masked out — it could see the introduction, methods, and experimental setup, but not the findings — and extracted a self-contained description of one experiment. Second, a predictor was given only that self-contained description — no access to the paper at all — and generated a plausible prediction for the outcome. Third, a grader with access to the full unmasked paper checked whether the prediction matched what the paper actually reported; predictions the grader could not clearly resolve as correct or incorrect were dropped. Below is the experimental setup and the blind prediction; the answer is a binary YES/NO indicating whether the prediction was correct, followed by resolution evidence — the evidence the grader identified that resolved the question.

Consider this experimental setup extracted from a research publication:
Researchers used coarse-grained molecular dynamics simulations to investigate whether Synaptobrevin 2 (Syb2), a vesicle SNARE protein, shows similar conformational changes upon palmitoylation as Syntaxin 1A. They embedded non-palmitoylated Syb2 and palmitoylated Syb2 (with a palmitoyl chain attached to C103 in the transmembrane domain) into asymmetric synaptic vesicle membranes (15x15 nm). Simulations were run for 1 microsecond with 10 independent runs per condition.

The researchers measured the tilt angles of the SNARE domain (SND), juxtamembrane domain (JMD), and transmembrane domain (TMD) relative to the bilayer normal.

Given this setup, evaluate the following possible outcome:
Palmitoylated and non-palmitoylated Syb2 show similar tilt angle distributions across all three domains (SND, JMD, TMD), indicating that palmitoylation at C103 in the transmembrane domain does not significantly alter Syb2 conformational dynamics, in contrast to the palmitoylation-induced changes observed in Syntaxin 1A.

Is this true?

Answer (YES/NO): YES